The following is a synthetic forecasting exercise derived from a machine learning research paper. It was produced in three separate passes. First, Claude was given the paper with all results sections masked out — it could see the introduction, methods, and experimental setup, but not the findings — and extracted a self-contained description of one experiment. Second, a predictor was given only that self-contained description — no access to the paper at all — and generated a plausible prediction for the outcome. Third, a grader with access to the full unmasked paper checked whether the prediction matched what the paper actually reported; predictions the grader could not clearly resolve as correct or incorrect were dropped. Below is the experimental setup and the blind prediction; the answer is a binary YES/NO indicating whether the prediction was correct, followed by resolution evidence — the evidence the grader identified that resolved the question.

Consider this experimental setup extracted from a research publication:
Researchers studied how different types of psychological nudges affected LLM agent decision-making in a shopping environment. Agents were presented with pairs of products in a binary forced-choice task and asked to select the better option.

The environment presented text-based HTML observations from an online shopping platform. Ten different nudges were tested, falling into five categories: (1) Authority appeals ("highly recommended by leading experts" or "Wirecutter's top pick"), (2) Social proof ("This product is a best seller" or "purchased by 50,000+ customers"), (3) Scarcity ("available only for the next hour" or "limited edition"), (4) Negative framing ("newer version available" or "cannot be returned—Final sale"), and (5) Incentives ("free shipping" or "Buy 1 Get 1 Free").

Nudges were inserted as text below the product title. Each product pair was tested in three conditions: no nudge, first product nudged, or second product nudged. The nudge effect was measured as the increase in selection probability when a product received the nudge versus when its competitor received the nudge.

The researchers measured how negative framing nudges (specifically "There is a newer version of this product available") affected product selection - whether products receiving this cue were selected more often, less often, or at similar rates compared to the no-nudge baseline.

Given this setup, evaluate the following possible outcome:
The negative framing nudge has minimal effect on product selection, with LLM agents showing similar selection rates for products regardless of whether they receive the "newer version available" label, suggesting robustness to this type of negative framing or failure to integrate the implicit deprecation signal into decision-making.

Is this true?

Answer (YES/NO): NO